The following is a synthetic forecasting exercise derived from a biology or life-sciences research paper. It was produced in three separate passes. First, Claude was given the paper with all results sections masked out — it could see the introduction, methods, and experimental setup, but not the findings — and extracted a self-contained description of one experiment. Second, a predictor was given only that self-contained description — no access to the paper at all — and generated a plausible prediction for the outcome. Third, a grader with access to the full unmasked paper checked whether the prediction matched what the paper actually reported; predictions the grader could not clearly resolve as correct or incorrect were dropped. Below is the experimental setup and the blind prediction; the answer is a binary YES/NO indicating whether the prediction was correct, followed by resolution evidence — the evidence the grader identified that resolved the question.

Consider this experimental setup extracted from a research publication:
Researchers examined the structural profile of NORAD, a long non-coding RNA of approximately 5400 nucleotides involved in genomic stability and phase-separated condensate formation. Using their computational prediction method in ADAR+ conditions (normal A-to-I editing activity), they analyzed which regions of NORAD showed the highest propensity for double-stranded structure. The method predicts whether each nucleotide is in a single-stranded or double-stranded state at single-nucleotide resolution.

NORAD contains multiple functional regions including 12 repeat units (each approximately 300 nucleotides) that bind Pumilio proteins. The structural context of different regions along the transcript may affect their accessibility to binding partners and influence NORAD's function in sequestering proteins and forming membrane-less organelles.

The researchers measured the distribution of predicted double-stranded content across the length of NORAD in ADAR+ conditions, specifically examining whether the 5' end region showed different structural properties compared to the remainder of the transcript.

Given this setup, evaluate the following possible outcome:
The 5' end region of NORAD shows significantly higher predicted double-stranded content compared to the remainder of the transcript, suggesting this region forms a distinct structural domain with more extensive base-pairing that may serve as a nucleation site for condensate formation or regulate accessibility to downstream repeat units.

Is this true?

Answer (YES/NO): NO